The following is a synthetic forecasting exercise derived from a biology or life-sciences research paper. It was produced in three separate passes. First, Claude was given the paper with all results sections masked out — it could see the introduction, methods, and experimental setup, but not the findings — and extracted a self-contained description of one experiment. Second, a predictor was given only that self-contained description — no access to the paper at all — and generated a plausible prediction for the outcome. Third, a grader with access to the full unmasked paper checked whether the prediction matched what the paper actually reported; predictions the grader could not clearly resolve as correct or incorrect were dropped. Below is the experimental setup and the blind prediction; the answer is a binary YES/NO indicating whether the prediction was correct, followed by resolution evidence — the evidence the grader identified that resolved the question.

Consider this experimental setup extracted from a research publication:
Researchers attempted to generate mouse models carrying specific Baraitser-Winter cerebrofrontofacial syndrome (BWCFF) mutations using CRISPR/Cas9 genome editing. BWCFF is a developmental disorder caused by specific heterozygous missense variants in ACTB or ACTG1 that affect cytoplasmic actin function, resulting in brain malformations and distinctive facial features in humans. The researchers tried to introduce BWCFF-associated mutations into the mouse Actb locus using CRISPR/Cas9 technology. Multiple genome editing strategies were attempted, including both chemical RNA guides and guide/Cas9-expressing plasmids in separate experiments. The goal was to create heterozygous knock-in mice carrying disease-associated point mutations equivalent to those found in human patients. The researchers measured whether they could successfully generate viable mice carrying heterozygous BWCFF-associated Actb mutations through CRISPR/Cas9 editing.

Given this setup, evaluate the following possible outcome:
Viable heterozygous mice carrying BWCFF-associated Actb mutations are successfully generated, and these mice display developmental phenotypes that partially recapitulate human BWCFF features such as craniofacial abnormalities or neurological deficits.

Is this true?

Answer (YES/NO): NO